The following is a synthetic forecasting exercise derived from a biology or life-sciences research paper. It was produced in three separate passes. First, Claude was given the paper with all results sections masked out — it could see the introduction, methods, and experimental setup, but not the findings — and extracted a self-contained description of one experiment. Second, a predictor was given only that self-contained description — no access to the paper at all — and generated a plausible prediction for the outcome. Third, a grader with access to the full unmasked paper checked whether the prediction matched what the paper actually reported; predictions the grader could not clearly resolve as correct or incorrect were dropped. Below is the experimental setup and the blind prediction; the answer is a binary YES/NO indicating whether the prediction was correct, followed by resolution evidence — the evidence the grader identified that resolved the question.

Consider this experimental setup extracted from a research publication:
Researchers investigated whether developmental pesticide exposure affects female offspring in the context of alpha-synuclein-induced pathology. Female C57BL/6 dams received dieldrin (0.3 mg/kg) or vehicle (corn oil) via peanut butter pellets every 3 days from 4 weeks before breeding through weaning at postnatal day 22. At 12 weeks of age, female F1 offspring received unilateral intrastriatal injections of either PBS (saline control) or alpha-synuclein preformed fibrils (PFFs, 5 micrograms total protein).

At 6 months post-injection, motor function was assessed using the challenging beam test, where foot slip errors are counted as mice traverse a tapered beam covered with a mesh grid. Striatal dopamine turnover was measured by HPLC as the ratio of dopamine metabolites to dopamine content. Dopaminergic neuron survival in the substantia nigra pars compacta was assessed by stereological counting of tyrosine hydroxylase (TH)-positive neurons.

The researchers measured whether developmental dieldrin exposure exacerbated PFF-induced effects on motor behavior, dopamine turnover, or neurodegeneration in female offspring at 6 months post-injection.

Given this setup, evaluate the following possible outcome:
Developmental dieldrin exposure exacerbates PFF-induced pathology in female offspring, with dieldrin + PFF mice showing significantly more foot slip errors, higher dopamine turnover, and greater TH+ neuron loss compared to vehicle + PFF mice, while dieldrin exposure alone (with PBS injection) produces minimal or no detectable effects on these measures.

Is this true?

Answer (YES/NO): NO